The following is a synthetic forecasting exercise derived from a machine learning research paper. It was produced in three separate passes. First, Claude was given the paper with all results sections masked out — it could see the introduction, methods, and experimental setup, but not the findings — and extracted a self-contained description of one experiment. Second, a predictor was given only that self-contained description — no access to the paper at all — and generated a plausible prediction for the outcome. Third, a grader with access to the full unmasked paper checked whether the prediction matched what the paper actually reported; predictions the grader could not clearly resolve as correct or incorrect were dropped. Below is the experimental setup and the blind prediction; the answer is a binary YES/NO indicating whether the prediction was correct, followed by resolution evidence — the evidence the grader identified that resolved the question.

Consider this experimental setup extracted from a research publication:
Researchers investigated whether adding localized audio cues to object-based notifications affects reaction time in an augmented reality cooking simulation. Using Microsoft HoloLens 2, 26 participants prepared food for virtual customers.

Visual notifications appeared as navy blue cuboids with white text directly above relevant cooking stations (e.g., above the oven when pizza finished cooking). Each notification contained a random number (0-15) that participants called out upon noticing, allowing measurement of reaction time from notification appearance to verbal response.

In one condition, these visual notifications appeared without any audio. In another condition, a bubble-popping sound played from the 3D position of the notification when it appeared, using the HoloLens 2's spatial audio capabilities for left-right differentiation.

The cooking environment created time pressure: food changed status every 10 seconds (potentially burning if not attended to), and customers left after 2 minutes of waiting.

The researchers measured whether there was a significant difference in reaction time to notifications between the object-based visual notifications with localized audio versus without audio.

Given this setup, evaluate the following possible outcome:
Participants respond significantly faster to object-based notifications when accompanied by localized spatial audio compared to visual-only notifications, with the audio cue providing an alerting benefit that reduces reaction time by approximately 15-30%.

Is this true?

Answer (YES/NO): NO